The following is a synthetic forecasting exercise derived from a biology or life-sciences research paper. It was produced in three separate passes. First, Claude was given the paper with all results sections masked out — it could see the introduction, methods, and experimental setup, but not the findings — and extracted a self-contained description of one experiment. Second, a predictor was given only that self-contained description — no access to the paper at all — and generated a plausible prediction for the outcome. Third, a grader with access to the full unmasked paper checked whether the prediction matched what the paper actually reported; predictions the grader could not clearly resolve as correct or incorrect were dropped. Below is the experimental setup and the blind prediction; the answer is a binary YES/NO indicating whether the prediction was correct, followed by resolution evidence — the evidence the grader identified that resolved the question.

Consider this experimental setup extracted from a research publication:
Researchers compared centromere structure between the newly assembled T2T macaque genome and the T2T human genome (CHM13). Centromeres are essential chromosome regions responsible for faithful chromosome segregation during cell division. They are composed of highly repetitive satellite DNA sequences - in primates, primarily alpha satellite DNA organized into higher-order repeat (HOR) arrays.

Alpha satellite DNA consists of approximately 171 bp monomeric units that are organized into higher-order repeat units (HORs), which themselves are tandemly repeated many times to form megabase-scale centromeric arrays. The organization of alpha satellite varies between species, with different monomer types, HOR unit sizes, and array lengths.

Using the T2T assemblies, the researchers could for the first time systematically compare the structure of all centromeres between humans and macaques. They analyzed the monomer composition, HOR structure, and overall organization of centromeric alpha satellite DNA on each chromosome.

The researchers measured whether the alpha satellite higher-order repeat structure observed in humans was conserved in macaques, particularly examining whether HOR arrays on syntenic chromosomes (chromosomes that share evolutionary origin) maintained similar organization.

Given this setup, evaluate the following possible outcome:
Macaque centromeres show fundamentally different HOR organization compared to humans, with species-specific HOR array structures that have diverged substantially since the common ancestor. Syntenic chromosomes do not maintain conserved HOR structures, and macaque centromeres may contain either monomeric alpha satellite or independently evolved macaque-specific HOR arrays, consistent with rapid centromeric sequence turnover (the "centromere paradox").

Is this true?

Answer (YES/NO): YES